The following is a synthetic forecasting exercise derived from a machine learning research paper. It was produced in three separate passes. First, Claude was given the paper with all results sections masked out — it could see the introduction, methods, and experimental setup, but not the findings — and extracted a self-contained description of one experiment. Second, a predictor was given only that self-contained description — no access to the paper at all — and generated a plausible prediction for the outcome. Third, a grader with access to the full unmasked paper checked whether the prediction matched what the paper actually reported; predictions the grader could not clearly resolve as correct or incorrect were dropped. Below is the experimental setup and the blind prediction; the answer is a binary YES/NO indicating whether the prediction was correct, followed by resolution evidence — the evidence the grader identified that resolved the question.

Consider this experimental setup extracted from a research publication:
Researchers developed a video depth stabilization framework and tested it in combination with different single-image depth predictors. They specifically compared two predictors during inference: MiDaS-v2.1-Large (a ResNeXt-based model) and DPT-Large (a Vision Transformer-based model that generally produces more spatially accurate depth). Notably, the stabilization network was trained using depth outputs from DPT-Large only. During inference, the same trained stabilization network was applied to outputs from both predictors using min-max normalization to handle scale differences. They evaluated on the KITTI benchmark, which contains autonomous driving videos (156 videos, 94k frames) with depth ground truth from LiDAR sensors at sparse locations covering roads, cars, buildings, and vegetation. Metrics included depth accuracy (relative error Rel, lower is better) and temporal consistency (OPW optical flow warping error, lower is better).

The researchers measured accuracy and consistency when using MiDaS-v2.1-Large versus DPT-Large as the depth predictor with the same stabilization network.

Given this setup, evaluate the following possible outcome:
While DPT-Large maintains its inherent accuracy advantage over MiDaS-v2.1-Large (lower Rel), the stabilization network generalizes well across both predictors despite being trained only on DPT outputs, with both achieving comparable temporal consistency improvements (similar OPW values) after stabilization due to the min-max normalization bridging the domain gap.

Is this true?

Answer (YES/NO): YES